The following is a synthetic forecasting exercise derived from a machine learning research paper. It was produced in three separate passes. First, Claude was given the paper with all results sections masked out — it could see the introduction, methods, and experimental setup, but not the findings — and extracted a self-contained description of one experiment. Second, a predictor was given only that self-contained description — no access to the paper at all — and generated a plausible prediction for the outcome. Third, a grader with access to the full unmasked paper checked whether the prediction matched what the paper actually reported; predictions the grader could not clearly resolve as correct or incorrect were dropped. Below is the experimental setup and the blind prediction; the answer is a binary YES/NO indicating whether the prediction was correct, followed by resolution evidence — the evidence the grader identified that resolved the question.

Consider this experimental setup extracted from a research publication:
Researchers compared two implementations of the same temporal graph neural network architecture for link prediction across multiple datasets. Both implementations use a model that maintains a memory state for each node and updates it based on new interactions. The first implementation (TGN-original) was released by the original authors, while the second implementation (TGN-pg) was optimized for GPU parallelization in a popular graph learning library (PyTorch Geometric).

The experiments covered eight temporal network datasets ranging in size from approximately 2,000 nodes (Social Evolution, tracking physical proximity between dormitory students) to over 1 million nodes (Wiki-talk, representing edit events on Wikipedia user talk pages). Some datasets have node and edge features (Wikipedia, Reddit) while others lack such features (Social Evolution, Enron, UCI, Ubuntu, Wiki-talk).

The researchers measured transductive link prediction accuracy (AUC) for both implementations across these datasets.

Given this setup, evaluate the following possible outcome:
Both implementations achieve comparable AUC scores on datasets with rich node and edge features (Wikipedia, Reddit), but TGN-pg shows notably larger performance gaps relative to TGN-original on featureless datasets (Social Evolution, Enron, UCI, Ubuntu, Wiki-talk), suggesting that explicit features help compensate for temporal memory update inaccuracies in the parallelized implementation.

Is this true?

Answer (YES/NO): NO